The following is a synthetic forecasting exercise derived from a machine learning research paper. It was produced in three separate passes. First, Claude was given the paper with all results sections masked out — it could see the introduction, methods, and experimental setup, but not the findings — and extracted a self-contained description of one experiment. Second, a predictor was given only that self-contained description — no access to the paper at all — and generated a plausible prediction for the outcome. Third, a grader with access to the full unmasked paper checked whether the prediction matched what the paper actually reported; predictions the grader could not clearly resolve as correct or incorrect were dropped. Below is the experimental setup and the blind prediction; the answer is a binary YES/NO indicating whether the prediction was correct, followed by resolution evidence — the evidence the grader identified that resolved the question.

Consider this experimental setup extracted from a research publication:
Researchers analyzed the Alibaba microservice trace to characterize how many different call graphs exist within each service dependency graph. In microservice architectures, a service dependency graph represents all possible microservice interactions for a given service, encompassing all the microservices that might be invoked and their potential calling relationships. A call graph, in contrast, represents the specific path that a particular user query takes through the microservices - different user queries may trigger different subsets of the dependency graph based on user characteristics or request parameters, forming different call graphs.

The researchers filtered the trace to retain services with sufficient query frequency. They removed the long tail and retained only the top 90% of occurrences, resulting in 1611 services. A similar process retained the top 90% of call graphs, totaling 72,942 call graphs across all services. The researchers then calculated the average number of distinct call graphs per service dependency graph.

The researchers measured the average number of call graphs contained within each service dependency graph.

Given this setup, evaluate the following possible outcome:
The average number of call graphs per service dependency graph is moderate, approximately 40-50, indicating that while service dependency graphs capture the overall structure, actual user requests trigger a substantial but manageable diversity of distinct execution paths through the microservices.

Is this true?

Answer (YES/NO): YES